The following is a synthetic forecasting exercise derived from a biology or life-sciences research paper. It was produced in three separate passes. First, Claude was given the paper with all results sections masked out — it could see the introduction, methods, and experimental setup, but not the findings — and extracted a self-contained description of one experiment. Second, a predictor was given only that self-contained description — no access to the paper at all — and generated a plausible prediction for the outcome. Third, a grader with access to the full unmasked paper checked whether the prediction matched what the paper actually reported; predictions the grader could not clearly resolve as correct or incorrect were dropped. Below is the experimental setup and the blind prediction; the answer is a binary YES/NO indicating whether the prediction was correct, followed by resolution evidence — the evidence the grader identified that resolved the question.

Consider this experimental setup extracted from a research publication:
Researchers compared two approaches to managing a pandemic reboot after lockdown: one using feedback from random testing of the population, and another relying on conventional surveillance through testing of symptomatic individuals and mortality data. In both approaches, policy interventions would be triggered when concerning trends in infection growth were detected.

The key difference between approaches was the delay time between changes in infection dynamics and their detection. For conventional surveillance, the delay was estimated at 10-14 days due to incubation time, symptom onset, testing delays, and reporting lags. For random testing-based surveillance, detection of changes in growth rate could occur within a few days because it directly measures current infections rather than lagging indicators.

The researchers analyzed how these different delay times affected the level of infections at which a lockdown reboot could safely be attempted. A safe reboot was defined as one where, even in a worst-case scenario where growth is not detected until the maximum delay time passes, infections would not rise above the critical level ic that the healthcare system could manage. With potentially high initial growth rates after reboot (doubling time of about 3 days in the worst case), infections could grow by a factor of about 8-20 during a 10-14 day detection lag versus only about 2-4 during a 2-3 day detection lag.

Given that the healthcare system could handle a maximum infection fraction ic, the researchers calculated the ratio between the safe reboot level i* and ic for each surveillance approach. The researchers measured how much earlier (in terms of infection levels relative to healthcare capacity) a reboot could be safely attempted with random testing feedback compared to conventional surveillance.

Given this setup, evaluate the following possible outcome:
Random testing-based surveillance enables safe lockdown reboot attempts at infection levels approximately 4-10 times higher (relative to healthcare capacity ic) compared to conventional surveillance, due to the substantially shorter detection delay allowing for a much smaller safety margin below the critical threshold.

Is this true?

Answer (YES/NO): YES